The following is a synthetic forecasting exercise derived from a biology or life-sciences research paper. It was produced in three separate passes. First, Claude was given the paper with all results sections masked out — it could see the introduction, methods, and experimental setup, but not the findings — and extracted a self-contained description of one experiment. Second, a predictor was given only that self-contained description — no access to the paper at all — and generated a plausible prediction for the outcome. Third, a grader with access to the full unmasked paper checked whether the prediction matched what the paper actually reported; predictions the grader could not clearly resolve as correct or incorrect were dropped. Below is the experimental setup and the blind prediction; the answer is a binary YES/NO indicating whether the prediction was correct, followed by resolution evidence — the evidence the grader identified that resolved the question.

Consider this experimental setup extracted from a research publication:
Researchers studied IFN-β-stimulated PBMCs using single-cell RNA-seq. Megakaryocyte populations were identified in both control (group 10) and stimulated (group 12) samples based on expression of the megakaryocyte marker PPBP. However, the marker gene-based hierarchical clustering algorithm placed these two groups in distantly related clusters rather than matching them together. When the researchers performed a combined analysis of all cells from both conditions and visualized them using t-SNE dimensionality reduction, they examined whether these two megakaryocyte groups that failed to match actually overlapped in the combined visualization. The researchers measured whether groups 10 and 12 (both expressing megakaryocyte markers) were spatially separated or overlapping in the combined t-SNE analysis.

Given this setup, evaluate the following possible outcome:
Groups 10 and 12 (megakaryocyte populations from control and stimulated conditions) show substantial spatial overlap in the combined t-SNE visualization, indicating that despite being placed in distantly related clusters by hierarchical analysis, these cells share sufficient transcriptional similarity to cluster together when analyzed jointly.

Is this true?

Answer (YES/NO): NO